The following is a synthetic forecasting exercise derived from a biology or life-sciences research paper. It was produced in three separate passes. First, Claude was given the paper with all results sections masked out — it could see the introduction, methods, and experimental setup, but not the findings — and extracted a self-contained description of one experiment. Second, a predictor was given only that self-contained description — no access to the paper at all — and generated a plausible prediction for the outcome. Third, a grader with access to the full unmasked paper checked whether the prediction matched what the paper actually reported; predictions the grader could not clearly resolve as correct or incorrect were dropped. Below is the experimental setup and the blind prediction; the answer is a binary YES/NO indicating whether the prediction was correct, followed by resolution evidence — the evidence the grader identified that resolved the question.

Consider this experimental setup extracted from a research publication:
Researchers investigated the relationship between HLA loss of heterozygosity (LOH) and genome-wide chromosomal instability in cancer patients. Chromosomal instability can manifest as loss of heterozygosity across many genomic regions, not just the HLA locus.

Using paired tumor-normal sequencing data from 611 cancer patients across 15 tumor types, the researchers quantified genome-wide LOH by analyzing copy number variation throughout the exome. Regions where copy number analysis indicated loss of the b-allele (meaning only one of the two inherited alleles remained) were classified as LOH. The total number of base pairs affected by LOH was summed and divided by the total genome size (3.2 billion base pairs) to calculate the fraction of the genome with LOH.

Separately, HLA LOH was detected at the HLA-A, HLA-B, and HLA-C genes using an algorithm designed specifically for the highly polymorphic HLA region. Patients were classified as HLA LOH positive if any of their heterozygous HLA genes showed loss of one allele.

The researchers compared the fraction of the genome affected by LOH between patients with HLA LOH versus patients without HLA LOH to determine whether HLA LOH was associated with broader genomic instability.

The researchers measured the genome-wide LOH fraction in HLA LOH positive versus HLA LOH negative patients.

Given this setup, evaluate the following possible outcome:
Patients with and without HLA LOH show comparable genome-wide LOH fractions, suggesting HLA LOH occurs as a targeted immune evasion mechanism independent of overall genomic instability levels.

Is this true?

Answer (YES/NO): NO